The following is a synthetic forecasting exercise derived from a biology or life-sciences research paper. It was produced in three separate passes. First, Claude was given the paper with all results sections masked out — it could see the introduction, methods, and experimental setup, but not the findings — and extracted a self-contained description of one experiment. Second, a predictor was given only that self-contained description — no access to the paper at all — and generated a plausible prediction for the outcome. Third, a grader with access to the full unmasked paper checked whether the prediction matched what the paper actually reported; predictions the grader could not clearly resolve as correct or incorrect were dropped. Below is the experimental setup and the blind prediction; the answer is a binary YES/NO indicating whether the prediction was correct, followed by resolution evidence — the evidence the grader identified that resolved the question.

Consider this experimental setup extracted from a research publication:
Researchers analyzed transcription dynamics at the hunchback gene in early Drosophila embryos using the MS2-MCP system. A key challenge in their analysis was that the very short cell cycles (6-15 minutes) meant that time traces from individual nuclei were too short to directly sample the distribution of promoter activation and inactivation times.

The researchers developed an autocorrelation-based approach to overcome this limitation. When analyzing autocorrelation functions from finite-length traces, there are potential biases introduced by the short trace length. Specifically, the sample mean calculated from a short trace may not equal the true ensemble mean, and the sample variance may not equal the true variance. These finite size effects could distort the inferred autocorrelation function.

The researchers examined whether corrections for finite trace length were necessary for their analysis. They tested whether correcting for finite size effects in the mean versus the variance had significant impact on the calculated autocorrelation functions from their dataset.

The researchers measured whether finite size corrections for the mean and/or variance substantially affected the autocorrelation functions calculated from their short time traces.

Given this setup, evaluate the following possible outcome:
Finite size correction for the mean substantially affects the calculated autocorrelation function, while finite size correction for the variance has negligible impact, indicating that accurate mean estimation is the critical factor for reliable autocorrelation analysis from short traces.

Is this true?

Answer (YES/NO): YES